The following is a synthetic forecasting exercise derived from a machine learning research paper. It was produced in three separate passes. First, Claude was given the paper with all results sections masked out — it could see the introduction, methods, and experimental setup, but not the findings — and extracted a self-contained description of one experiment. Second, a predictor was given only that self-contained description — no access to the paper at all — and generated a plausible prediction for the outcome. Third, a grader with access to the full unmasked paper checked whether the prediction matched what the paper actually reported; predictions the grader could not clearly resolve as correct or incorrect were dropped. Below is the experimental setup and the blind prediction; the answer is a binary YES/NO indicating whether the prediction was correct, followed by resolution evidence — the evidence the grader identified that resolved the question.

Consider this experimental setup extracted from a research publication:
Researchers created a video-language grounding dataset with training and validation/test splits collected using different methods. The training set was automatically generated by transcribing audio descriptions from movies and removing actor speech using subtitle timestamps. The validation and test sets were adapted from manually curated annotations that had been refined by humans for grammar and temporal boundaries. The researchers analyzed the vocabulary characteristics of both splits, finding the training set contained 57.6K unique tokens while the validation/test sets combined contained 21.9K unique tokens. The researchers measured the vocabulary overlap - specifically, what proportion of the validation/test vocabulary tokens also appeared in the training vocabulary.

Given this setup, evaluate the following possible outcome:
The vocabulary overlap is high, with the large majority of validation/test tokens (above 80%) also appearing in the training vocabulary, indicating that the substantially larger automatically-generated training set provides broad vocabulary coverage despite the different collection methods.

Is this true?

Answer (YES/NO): YES